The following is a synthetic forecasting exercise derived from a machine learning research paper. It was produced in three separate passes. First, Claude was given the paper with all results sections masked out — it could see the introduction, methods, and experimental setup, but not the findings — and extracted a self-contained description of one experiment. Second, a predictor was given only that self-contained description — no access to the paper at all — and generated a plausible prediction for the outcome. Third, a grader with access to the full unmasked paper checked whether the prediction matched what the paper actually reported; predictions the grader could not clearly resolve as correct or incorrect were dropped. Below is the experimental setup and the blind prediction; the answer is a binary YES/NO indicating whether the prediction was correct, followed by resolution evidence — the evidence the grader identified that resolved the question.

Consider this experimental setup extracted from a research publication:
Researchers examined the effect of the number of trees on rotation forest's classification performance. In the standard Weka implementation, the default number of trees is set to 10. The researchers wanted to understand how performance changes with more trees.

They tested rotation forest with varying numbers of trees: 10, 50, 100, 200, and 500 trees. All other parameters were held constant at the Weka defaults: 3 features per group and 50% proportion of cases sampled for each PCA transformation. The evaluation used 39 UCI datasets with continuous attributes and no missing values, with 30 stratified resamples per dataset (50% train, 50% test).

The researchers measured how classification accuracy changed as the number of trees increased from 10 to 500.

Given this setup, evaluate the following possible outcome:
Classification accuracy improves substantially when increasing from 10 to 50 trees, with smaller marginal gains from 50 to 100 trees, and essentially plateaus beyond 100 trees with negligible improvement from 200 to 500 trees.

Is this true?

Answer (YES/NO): YES